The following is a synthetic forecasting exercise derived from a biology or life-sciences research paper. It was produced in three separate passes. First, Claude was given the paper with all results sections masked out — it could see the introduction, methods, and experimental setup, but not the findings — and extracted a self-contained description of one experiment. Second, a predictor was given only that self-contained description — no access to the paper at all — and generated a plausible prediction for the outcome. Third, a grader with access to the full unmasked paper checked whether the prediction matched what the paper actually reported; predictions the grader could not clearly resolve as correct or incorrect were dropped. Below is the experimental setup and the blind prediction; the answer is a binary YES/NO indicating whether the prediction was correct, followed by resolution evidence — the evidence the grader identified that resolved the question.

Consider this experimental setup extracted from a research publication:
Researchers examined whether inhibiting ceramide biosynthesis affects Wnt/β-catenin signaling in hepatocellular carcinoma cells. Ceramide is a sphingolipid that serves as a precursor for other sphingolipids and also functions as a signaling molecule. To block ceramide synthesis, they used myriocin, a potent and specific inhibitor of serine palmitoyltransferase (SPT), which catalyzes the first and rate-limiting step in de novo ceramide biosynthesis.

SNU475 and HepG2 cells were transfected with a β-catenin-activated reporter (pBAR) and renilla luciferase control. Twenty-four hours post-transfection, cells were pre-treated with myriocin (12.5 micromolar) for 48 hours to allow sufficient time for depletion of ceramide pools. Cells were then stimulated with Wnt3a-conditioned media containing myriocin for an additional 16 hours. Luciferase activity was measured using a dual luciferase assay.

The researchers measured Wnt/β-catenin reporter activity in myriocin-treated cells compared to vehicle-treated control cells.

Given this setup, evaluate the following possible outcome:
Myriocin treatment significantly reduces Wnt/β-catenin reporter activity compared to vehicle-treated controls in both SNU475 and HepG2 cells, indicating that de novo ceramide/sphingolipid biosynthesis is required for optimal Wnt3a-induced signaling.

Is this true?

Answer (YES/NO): YES